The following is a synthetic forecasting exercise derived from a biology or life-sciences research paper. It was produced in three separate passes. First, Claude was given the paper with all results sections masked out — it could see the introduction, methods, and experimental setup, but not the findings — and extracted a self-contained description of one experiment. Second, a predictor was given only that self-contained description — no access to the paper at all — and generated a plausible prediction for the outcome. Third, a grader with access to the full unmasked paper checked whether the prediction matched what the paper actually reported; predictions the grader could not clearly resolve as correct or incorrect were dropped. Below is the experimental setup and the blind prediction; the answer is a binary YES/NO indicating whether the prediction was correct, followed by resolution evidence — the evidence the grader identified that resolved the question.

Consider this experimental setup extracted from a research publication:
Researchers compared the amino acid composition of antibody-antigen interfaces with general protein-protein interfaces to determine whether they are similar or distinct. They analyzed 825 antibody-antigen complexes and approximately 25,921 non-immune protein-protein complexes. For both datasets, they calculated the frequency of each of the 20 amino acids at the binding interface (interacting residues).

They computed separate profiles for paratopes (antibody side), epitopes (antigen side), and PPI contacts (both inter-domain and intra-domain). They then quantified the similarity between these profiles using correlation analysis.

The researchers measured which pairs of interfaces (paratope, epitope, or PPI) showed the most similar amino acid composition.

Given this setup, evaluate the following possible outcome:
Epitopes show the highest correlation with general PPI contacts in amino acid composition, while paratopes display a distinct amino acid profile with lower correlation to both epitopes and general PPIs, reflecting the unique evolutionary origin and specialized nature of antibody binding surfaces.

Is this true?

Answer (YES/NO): YES